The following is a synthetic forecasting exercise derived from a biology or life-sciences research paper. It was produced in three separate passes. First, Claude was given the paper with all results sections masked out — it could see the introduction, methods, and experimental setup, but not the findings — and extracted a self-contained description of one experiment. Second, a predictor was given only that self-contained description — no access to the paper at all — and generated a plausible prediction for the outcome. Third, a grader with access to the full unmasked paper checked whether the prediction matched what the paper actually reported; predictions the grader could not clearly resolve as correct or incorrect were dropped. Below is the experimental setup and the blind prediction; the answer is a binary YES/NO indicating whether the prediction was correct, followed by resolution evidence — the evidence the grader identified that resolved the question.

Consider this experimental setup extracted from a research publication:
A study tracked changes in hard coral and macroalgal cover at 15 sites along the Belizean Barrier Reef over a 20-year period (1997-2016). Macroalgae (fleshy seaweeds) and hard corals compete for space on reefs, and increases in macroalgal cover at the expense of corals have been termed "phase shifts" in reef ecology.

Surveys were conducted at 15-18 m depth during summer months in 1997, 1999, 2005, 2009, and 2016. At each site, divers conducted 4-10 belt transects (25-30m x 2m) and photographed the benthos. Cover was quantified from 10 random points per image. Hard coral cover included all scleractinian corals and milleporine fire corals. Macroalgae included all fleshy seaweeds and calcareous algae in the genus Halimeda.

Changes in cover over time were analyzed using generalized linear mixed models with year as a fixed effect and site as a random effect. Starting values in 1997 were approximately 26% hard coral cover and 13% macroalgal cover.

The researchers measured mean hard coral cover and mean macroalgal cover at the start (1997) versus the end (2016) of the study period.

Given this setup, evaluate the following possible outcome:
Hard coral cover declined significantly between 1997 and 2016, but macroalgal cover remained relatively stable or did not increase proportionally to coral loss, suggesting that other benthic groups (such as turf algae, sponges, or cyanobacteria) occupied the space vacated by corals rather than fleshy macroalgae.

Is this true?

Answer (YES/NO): NO